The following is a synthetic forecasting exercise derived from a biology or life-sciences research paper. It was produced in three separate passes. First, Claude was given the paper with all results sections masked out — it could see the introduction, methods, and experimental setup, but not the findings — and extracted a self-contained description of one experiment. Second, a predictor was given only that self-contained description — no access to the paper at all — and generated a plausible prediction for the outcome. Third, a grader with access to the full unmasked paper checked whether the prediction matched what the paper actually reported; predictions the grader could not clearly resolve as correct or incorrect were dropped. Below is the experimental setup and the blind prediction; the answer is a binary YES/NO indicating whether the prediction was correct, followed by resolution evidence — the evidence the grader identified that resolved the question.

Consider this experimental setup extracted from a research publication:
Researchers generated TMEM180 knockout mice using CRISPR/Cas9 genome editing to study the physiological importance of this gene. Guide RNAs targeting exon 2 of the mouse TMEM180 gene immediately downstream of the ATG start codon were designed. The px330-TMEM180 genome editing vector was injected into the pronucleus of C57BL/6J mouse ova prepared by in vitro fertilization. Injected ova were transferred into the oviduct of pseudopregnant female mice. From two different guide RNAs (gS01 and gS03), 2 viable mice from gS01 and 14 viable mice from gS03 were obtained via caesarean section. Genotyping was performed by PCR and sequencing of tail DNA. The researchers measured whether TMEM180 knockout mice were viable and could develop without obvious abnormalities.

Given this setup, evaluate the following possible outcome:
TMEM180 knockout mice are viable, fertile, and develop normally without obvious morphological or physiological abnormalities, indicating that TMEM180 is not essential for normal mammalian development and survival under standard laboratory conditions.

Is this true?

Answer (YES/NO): NO